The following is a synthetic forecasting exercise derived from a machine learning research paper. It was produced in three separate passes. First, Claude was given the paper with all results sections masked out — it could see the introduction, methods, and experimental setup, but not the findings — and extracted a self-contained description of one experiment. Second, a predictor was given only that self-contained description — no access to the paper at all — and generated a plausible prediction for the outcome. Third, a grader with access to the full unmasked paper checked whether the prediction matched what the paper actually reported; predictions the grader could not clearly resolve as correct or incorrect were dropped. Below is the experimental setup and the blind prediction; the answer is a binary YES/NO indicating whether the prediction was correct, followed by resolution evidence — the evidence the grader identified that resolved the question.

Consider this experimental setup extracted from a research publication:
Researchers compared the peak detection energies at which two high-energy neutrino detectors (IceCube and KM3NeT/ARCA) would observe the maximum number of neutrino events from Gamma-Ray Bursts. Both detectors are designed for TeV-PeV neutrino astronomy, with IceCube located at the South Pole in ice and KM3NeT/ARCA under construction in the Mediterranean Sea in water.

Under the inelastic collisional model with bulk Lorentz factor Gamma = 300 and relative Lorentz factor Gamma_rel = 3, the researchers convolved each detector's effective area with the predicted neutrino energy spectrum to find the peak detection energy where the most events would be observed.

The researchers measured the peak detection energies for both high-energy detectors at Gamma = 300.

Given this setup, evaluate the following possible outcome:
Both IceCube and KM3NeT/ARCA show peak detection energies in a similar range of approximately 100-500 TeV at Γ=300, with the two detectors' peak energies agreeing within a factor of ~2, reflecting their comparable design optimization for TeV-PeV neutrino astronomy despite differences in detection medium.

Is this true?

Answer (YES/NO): NO